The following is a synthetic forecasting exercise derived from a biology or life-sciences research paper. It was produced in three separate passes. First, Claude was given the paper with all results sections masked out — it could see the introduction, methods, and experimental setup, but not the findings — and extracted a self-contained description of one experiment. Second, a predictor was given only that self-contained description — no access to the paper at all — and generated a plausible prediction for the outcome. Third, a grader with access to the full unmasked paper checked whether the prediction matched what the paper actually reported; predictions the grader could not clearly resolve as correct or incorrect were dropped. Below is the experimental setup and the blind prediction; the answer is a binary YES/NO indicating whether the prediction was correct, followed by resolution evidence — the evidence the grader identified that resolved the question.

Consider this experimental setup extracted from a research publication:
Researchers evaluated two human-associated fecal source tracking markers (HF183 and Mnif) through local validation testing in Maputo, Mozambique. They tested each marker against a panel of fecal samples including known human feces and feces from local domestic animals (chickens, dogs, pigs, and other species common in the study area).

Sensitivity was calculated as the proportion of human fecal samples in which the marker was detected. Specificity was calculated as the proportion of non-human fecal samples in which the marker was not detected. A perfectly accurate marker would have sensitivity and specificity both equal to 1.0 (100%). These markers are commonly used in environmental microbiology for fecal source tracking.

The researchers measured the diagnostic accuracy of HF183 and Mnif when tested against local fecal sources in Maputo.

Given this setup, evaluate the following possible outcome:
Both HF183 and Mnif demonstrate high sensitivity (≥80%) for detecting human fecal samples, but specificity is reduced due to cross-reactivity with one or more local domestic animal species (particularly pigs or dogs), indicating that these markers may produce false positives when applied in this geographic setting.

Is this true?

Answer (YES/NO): NO